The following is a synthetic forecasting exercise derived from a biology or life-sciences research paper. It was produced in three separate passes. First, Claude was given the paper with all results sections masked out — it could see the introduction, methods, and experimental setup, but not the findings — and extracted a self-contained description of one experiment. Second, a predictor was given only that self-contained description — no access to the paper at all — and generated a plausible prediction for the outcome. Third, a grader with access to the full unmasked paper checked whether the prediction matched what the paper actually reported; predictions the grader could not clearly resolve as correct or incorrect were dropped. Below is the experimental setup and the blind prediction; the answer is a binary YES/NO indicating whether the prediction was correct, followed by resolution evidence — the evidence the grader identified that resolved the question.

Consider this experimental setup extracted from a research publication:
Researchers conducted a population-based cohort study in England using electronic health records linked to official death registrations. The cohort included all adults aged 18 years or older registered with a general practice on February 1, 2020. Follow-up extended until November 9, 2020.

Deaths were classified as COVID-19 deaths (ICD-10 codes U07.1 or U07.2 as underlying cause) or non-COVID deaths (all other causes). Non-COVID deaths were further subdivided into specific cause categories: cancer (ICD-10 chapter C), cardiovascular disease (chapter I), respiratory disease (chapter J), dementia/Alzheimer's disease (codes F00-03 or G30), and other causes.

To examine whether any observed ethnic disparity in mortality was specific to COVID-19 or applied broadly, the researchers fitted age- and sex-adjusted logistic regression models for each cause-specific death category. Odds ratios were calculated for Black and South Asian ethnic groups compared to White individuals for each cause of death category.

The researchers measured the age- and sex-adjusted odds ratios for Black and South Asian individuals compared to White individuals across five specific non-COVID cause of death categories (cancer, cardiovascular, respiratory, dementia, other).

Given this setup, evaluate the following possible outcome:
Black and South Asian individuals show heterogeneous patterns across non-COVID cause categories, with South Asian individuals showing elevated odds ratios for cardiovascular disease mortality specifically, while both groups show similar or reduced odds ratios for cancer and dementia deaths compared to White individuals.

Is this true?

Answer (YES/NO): NO